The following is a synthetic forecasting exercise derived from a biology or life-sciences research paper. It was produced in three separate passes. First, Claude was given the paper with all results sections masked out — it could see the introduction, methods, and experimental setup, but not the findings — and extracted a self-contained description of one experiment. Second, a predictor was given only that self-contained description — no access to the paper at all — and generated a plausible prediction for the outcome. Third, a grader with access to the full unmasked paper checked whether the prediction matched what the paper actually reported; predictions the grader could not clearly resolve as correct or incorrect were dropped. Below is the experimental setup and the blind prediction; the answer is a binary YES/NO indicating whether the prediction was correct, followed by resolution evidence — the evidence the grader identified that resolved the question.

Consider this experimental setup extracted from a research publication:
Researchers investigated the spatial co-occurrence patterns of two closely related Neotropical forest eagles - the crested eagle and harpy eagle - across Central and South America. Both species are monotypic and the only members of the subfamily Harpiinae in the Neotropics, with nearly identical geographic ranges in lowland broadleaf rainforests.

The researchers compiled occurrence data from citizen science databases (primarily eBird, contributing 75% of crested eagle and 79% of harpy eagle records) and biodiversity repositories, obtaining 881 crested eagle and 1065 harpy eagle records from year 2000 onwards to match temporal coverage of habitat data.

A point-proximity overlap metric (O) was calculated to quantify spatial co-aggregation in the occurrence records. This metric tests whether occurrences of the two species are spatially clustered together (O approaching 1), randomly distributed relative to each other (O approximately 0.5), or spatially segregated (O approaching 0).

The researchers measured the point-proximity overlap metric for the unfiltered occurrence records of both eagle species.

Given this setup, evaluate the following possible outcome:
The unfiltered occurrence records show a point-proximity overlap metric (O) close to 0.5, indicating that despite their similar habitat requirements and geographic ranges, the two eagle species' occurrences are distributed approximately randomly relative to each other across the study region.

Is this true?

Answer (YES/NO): NO